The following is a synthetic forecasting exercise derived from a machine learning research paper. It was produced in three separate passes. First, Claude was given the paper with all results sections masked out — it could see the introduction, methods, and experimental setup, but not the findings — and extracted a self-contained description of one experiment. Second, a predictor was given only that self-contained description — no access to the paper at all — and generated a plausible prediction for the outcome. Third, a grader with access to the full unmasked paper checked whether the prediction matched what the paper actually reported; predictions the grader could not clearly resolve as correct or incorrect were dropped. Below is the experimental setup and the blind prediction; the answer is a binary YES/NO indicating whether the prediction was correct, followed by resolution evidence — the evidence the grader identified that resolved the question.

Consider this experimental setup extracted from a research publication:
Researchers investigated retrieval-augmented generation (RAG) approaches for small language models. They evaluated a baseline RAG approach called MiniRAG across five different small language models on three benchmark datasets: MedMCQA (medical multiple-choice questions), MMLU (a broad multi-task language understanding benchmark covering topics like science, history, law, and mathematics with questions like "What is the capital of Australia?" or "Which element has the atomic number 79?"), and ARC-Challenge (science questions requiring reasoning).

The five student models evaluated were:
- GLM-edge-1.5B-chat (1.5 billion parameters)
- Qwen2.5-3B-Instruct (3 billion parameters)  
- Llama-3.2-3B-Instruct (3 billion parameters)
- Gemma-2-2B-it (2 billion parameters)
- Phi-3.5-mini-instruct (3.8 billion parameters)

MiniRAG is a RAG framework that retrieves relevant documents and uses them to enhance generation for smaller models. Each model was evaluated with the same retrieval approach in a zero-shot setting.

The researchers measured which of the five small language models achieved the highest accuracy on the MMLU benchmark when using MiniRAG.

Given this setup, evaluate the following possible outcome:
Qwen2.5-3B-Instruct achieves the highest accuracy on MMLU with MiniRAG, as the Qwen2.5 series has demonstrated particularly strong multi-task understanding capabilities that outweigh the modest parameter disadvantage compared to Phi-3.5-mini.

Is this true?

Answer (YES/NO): NO